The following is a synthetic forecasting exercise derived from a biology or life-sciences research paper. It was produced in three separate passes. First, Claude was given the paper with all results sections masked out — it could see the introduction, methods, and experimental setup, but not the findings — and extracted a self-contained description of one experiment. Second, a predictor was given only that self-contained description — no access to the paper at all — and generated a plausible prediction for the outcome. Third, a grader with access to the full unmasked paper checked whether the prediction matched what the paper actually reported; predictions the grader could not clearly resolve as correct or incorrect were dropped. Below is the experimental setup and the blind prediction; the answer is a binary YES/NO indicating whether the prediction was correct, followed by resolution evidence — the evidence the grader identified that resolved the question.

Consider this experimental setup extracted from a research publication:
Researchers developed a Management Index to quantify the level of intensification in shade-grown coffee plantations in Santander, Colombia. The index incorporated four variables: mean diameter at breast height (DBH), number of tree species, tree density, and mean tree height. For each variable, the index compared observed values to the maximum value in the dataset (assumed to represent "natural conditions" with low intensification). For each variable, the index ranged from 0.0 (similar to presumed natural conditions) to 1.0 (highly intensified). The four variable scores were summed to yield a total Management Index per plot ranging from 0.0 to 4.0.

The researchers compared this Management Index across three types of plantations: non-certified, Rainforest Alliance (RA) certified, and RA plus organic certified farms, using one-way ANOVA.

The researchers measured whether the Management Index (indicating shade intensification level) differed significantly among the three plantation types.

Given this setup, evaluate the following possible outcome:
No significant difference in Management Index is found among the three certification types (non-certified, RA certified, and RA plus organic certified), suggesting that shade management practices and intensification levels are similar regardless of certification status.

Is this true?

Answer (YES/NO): YES